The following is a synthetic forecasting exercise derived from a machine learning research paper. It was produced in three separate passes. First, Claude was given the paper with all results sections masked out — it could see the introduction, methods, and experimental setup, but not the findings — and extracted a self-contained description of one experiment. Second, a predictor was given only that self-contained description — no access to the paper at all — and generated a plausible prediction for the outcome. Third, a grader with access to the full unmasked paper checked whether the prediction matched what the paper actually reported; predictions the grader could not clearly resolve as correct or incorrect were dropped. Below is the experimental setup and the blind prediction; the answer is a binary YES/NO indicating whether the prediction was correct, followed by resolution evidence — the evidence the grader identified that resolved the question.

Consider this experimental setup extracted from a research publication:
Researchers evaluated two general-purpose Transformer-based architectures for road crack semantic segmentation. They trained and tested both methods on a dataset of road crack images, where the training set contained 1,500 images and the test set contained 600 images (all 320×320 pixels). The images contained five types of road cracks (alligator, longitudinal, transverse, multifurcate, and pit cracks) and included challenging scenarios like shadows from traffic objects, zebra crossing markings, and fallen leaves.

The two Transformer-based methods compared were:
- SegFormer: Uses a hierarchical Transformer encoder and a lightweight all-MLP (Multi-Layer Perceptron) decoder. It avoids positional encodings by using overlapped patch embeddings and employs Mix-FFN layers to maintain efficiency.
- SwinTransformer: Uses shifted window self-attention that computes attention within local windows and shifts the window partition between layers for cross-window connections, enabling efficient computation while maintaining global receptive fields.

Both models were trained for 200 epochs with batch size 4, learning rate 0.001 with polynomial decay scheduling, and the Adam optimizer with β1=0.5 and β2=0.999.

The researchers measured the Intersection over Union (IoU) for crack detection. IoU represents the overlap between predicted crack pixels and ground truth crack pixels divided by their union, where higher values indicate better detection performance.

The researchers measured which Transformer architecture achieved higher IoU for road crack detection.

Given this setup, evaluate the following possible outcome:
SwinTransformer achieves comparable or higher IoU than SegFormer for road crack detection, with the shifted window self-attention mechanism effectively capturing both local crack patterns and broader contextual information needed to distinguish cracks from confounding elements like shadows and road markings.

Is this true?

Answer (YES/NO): YES